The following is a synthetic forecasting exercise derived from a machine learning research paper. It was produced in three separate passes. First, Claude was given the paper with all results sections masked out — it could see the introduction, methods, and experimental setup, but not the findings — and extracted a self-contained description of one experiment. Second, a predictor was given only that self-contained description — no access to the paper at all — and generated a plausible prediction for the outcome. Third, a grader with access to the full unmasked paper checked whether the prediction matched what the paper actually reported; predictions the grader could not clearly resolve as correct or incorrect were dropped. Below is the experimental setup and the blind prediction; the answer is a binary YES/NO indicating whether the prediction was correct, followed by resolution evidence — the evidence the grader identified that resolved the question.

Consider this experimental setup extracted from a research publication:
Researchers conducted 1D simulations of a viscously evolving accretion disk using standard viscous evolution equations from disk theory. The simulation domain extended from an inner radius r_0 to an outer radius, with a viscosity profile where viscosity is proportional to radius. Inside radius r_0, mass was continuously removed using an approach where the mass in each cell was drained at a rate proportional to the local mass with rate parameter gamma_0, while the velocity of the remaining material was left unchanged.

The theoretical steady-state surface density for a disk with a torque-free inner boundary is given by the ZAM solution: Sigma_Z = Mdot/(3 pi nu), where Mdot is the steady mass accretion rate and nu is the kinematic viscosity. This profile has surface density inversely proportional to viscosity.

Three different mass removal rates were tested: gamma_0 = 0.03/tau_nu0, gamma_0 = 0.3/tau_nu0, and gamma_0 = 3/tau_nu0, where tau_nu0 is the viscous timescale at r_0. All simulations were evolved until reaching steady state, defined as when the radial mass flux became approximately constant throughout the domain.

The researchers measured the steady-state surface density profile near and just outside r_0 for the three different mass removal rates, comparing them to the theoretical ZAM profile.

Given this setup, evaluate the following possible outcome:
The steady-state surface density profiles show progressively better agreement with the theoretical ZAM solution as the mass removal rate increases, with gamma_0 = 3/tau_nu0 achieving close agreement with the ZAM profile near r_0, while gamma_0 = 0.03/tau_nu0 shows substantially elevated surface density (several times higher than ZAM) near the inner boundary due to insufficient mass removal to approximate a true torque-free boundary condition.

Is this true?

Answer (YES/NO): NO